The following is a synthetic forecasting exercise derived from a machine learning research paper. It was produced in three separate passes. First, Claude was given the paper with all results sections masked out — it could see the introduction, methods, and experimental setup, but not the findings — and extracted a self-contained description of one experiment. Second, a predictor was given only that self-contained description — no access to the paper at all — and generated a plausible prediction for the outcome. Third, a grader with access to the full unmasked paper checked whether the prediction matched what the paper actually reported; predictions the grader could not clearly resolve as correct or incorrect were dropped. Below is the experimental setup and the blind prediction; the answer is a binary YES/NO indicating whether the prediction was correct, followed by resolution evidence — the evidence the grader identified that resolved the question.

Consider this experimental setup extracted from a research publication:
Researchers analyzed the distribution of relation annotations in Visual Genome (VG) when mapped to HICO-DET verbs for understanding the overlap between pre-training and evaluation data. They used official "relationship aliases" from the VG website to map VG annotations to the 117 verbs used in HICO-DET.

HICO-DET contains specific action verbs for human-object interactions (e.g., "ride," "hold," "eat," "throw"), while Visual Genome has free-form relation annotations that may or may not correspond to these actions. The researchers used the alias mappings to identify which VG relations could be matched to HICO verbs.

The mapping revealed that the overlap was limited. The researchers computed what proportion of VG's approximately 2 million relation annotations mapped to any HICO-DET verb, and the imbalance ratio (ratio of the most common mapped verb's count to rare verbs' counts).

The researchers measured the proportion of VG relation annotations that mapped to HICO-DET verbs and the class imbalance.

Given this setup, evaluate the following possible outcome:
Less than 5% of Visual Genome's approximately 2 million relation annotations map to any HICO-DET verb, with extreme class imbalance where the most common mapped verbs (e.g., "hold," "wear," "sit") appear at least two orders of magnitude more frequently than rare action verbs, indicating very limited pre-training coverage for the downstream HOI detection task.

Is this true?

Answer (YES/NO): YES